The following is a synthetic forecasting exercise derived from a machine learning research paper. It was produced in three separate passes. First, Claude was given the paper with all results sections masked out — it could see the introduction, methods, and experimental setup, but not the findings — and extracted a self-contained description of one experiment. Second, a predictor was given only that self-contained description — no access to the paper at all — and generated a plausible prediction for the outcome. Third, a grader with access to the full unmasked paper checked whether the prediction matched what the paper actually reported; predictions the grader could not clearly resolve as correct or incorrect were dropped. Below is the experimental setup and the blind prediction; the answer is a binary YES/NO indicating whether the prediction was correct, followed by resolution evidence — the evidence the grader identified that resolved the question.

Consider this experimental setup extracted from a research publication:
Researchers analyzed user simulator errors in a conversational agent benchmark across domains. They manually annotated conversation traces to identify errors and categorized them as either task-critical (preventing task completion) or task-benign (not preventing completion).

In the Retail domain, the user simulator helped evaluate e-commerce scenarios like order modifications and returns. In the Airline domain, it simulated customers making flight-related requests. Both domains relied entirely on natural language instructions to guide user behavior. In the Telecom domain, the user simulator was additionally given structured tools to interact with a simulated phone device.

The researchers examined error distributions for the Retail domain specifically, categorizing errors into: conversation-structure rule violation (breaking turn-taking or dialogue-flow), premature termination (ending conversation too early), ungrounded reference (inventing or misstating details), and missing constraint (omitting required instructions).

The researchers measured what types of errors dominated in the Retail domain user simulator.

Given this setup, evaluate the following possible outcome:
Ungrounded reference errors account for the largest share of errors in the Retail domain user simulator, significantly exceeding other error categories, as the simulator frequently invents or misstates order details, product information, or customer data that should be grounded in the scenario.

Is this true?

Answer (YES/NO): NO